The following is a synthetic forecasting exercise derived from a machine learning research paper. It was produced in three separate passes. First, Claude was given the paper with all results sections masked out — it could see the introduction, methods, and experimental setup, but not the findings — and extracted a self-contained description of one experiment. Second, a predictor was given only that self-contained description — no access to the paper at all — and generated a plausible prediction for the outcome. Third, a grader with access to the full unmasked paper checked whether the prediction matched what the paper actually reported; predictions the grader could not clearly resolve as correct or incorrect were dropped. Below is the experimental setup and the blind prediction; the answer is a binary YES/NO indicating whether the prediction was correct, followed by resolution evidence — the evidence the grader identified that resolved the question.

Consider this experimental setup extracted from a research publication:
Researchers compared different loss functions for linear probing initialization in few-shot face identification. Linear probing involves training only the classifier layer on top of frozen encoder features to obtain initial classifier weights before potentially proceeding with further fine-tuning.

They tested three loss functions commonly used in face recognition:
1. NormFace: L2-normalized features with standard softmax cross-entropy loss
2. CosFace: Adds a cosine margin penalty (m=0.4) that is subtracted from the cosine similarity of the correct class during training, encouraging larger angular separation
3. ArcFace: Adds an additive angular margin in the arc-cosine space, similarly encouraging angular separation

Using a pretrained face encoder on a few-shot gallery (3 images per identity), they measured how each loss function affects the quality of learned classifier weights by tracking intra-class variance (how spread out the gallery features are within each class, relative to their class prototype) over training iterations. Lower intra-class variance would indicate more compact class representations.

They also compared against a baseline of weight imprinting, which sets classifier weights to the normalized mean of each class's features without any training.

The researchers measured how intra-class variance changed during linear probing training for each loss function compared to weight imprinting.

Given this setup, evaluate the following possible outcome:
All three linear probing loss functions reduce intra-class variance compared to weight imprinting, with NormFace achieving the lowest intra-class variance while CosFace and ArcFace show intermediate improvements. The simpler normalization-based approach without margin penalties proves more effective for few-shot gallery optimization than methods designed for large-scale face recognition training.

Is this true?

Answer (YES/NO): NO